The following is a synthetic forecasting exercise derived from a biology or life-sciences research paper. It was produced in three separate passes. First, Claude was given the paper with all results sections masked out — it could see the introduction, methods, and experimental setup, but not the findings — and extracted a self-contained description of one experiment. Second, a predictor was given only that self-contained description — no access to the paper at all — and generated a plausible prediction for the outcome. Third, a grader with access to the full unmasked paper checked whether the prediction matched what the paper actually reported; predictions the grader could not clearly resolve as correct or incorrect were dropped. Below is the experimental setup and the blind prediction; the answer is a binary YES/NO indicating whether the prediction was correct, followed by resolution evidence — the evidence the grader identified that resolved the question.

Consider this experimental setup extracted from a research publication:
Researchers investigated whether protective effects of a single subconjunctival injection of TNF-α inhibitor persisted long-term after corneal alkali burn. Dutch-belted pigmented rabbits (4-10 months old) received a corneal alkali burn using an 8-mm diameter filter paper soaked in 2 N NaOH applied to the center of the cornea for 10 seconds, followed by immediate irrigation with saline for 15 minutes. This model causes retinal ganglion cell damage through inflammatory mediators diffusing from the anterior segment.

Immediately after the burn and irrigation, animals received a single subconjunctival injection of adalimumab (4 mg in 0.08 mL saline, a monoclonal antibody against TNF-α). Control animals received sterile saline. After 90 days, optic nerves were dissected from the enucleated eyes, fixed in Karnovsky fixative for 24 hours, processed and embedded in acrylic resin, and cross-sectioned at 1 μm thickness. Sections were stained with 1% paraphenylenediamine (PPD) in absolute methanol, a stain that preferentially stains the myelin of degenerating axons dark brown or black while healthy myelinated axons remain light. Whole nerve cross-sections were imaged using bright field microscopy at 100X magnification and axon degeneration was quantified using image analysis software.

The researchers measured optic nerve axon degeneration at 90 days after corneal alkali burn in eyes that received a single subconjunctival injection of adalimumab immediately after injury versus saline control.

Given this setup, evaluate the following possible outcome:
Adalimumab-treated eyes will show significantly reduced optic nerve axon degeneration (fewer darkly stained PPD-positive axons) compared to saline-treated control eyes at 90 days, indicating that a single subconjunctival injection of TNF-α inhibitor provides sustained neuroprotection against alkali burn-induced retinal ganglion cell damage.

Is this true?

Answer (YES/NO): YES